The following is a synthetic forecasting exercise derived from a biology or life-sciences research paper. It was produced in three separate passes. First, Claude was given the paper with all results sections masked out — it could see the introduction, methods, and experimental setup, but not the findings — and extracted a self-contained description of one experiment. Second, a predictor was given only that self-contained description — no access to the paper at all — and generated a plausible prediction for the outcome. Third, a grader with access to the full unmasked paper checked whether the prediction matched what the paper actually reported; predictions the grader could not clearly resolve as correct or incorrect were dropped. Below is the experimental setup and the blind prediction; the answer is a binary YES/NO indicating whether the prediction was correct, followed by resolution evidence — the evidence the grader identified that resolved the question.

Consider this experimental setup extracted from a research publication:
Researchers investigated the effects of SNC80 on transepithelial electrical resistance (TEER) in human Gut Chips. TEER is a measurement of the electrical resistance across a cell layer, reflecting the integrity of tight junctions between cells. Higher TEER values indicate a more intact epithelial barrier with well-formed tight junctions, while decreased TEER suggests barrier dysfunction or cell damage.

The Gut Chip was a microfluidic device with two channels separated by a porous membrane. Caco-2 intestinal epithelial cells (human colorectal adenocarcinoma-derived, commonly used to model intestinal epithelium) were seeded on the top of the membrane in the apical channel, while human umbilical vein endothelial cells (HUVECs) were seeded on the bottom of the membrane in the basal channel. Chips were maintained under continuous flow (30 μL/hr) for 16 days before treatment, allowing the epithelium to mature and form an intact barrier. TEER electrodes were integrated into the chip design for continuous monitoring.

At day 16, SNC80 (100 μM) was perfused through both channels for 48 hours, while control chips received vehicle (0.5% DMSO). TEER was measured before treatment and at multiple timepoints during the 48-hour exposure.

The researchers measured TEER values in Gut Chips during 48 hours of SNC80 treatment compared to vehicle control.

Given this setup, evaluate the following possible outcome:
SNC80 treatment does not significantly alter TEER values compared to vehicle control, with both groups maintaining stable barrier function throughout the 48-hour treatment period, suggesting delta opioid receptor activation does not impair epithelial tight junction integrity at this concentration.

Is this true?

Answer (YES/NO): YES